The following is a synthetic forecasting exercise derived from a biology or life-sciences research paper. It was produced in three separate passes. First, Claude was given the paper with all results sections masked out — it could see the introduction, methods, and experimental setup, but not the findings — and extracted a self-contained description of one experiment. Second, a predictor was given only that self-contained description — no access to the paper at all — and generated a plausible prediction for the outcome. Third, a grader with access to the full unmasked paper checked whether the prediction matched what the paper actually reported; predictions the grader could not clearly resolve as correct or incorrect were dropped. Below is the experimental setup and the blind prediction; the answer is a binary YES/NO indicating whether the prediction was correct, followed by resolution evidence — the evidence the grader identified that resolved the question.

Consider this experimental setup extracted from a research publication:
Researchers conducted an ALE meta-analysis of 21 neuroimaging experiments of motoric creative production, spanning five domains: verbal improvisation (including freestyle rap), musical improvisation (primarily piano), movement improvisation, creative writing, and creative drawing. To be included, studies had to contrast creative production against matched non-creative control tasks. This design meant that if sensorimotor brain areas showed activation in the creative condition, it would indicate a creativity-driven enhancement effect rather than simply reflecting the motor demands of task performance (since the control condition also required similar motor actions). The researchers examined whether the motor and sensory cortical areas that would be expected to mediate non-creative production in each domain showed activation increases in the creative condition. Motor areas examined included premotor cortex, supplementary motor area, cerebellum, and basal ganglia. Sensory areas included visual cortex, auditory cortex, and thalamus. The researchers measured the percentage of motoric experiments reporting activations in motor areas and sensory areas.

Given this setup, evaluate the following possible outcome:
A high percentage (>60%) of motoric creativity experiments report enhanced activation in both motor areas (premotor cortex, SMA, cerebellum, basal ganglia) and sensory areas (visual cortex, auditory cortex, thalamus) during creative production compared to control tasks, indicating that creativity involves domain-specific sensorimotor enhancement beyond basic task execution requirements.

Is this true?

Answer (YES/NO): YES